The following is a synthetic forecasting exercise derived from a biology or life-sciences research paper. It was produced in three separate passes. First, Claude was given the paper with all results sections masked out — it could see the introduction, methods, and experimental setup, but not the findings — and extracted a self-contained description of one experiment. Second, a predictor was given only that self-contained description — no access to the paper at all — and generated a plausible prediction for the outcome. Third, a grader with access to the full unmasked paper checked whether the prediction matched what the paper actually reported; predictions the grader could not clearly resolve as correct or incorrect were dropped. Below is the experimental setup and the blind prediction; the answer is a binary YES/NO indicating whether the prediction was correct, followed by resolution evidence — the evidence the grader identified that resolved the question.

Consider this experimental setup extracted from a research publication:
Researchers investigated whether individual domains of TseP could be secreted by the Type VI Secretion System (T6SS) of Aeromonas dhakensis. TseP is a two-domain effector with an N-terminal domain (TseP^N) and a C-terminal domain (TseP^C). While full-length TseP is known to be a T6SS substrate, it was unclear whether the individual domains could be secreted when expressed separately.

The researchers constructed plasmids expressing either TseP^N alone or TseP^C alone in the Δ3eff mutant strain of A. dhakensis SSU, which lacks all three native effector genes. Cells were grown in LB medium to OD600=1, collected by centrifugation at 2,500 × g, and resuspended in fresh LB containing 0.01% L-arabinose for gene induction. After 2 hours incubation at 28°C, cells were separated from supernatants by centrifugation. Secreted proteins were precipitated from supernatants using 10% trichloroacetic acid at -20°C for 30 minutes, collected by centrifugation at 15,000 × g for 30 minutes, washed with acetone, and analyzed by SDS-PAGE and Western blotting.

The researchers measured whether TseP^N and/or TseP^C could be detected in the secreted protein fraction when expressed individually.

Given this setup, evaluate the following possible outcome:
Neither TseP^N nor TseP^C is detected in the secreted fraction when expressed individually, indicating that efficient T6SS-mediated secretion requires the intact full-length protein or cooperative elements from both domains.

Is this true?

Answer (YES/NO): NO